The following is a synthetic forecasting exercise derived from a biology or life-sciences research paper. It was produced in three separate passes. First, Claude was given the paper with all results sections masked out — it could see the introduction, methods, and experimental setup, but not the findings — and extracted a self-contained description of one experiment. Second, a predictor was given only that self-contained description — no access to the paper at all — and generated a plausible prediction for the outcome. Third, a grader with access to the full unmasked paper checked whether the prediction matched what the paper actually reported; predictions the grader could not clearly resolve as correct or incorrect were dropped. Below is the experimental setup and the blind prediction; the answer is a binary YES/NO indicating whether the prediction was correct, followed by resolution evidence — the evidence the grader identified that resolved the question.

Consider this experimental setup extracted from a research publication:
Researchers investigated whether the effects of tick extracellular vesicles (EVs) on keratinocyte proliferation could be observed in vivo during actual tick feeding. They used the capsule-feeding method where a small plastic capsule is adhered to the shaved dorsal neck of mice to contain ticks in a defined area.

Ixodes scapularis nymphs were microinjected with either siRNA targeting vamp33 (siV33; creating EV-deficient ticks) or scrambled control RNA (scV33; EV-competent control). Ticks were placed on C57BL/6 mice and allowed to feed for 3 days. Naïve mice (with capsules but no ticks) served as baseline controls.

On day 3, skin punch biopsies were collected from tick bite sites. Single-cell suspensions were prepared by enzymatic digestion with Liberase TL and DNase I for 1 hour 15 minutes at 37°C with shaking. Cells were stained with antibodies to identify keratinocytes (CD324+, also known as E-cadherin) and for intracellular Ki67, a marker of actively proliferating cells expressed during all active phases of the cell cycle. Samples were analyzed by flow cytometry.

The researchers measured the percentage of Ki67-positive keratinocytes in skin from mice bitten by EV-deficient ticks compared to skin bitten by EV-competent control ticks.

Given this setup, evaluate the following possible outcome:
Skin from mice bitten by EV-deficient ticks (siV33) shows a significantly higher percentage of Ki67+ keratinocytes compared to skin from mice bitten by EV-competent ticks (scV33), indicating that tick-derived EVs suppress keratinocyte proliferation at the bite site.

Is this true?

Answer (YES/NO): YES